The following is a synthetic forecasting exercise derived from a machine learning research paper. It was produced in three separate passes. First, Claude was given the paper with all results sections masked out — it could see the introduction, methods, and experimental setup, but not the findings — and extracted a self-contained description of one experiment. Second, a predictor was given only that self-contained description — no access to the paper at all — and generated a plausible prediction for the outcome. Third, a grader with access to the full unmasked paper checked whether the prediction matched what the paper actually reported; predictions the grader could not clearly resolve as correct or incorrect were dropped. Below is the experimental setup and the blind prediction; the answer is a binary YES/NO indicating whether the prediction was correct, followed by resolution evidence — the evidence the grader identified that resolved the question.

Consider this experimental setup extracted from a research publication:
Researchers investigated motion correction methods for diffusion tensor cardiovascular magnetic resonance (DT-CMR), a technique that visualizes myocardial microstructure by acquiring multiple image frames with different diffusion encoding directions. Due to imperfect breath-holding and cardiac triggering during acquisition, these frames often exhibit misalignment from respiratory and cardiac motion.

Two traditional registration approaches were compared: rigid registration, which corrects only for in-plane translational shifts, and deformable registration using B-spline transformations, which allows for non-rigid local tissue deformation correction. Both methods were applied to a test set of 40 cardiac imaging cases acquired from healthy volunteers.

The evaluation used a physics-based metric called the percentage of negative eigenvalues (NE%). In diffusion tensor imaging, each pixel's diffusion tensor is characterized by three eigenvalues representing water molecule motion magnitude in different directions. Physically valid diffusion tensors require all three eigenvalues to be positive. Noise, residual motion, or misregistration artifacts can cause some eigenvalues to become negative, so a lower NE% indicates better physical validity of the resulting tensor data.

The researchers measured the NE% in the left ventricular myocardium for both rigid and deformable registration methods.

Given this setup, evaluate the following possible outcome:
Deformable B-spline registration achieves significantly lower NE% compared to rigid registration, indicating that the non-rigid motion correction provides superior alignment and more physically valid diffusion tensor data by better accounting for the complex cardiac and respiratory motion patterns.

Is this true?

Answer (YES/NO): NO